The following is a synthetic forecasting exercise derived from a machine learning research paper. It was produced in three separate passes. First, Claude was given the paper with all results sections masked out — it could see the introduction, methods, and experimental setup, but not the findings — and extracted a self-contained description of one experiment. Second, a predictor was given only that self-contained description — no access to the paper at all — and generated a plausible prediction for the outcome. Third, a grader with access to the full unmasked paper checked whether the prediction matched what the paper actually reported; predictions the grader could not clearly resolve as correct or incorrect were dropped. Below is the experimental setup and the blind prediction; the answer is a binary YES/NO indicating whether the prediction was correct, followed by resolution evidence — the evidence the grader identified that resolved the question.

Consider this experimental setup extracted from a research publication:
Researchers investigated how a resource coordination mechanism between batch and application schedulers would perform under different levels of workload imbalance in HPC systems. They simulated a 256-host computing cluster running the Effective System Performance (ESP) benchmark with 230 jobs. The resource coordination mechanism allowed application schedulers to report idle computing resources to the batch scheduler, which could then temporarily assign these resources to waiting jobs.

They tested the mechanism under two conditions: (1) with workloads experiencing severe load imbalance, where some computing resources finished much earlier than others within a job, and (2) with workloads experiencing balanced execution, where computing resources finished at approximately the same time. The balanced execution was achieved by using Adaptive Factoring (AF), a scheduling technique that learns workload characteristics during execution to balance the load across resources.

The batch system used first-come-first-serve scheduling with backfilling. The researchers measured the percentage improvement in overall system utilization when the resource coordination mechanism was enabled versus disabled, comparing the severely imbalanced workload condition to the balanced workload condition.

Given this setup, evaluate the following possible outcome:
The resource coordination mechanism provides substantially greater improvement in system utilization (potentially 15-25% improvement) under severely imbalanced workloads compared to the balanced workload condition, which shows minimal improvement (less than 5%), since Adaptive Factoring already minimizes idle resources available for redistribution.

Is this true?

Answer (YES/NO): NO